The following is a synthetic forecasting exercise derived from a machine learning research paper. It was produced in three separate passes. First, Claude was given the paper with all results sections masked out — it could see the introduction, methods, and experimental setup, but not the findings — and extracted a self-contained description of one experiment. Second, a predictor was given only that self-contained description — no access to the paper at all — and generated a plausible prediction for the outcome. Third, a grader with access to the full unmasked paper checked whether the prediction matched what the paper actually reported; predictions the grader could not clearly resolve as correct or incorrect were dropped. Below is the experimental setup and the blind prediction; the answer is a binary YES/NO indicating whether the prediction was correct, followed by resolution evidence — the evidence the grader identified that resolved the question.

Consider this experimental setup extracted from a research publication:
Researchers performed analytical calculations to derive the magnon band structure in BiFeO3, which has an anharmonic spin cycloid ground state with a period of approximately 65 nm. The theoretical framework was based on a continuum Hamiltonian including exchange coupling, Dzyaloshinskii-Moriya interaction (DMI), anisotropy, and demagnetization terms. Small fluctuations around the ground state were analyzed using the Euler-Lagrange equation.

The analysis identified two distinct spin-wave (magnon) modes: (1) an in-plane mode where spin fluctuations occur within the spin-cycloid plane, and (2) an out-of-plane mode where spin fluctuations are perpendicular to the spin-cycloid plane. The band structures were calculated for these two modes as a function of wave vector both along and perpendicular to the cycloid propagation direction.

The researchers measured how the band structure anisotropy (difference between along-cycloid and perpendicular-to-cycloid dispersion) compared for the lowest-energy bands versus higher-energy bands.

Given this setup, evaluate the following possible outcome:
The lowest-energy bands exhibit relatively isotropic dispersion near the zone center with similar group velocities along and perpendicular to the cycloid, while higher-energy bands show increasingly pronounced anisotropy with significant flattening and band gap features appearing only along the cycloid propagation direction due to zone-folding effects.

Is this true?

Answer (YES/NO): NO